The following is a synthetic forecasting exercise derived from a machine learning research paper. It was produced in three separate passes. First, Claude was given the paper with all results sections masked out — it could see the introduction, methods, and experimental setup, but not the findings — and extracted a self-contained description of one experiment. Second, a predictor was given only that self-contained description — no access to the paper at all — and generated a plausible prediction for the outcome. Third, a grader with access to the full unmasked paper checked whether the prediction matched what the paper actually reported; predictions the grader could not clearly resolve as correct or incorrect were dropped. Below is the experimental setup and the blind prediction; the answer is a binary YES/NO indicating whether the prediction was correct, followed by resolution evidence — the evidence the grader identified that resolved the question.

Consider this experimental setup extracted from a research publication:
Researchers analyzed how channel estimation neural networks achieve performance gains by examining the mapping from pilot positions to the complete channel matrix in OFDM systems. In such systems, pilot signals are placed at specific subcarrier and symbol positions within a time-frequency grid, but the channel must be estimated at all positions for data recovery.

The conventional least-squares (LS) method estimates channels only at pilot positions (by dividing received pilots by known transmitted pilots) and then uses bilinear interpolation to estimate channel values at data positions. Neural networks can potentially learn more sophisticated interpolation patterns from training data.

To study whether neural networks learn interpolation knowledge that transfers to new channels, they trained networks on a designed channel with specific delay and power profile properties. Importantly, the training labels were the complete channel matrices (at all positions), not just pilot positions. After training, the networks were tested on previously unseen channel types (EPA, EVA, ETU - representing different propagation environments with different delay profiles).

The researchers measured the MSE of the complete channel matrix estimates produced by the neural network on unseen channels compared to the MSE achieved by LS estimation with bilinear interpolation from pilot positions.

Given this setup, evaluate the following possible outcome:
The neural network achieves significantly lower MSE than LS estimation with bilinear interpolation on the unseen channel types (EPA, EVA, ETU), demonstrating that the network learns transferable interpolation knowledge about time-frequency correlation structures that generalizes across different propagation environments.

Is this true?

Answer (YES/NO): YES